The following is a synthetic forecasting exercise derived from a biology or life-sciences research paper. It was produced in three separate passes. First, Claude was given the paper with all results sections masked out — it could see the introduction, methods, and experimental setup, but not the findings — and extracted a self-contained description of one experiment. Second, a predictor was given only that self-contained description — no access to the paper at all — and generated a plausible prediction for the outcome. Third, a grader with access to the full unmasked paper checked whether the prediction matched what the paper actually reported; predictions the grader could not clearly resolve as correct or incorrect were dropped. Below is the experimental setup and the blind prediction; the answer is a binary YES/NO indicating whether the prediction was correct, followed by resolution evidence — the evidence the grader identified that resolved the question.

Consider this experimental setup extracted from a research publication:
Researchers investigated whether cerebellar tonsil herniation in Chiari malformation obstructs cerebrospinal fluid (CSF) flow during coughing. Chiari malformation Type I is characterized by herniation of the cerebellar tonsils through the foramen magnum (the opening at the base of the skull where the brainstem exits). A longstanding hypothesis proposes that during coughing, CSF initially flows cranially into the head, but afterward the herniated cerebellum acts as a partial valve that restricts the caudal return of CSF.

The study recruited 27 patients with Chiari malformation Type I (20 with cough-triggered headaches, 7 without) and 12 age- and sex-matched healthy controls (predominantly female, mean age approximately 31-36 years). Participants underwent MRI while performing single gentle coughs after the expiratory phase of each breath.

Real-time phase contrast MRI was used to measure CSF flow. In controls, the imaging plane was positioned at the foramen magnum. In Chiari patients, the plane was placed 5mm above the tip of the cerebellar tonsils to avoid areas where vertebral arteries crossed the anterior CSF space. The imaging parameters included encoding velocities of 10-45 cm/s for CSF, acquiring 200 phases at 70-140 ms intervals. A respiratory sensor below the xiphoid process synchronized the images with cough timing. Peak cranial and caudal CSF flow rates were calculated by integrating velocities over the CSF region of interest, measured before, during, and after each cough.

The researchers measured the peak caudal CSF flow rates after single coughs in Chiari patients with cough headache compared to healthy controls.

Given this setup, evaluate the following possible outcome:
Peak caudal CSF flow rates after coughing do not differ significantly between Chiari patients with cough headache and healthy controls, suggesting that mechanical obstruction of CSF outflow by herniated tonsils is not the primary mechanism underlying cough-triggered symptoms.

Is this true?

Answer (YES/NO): YES